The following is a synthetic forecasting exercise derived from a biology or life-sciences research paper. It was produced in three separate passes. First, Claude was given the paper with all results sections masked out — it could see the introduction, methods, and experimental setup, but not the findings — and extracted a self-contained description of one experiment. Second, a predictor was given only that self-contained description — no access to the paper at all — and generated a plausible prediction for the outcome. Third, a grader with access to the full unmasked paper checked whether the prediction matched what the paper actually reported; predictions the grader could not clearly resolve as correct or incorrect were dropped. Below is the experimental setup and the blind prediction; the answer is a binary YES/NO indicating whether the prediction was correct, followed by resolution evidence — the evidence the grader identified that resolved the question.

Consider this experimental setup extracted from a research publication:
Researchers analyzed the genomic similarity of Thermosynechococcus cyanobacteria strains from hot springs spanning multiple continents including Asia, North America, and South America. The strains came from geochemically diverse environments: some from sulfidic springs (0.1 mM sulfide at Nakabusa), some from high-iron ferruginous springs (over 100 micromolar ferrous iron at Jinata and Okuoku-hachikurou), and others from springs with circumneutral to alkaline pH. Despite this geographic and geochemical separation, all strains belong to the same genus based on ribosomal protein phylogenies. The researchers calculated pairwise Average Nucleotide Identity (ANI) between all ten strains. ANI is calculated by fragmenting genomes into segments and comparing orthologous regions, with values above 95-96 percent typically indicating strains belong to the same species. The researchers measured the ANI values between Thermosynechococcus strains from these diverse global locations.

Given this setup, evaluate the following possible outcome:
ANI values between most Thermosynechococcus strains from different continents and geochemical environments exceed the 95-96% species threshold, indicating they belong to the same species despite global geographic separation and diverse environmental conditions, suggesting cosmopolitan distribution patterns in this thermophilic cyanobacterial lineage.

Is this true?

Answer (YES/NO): NO